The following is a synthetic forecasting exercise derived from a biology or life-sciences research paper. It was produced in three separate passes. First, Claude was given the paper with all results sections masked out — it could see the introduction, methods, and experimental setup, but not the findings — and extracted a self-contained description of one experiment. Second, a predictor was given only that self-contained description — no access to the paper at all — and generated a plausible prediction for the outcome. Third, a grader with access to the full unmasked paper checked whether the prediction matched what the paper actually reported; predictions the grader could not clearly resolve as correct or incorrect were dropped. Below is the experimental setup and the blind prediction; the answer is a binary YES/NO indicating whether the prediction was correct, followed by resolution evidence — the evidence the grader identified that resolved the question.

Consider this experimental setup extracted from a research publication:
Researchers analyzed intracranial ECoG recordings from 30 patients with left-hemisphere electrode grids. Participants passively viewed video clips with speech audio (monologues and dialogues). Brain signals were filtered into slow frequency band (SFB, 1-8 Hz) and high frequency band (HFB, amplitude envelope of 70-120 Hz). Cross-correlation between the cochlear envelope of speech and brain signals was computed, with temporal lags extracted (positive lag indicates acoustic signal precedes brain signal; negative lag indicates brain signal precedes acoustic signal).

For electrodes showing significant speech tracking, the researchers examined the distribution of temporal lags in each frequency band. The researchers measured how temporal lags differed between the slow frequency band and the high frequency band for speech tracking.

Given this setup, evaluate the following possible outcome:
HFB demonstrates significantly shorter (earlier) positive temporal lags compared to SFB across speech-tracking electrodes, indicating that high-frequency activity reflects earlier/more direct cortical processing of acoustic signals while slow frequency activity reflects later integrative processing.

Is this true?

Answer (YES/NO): NO